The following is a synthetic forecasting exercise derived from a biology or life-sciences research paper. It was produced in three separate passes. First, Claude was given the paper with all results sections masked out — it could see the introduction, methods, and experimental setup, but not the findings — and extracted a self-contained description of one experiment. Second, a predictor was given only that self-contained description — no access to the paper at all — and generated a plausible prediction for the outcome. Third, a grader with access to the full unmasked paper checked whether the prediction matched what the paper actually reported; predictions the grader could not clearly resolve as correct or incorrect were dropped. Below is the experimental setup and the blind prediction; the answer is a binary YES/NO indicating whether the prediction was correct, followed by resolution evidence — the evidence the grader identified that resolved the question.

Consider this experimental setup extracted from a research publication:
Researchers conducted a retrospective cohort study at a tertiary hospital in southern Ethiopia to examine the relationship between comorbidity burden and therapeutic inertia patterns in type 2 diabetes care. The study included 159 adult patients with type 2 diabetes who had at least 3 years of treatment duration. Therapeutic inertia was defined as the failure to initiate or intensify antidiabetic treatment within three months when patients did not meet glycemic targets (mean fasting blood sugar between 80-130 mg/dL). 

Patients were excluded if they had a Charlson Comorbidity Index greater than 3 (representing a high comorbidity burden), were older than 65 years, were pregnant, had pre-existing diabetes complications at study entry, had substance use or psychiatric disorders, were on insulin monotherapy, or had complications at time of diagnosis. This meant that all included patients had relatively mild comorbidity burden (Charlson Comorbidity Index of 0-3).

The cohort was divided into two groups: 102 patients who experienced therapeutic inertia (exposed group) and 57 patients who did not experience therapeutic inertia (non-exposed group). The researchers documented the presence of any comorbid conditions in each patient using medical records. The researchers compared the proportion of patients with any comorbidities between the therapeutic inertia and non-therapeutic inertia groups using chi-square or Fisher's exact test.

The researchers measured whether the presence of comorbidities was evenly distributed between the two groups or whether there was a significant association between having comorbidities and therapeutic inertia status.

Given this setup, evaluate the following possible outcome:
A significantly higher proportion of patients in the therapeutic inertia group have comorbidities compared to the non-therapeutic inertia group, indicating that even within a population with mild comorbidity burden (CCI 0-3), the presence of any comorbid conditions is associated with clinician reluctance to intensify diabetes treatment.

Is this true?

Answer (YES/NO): YES